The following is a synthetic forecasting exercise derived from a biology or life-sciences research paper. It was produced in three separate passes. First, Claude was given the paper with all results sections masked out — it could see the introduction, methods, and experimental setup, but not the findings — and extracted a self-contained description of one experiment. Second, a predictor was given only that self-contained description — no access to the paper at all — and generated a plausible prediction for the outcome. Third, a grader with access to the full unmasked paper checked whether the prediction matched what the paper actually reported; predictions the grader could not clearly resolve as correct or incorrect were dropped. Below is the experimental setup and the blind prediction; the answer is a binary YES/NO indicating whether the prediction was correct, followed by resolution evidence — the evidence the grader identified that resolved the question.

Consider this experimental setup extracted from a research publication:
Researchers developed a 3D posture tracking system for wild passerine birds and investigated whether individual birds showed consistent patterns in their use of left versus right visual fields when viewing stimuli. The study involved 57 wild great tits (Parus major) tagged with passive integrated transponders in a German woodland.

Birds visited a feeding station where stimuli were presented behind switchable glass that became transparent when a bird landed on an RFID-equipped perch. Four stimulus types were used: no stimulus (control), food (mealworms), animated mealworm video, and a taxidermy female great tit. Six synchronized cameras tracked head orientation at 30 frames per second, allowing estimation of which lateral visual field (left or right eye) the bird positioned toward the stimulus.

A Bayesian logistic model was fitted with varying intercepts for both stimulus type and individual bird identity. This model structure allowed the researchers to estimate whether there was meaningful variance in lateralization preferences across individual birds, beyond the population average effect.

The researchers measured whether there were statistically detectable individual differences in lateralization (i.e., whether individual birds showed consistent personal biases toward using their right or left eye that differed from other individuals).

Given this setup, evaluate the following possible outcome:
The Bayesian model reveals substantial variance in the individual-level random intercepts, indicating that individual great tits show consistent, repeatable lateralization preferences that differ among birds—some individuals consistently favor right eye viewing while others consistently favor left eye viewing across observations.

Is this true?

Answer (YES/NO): YES